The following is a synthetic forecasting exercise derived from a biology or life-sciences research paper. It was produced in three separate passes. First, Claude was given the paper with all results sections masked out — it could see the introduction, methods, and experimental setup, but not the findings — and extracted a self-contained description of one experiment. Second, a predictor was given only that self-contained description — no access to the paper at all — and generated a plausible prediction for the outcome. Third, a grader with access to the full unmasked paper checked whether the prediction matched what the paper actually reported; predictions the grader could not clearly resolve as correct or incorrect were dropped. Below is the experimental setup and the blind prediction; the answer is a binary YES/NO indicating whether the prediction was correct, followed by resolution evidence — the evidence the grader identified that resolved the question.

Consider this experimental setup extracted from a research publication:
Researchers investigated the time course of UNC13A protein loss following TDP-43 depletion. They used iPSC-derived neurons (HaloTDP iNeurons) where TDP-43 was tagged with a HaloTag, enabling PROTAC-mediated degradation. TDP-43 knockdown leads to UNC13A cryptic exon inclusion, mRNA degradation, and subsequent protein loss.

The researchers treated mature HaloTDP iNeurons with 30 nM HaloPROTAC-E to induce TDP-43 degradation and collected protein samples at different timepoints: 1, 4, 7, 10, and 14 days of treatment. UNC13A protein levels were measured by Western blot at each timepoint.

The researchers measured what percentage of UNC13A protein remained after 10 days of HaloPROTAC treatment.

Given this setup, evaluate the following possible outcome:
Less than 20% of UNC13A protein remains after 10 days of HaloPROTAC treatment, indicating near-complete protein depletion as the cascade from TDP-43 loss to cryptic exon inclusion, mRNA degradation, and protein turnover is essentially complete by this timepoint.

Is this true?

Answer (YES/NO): YES